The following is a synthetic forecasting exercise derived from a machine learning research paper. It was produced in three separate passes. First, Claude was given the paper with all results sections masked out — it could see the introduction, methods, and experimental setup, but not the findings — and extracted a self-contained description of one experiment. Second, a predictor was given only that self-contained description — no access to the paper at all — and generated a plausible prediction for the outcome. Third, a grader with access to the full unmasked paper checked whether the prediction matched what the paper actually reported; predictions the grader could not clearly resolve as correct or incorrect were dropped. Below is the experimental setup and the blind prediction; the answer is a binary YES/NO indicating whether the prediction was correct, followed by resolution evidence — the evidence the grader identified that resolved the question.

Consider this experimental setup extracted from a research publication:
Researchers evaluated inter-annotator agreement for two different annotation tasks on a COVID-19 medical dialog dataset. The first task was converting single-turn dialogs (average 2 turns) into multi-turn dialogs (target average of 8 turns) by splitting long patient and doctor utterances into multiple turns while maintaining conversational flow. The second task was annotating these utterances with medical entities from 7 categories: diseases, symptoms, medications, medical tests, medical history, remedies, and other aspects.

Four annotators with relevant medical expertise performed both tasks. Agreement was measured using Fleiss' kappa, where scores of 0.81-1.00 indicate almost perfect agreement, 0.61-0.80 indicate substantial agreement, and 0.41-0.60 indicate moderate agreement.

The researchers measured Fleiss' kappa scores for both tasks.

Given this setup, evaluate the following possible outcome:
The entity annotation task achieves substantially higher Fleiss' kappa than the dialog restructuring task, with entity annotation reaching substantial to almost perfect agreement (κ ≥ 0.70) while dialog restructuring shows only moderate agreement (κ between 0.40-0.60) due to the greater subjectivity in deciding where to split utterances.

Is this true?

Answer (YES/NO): NO